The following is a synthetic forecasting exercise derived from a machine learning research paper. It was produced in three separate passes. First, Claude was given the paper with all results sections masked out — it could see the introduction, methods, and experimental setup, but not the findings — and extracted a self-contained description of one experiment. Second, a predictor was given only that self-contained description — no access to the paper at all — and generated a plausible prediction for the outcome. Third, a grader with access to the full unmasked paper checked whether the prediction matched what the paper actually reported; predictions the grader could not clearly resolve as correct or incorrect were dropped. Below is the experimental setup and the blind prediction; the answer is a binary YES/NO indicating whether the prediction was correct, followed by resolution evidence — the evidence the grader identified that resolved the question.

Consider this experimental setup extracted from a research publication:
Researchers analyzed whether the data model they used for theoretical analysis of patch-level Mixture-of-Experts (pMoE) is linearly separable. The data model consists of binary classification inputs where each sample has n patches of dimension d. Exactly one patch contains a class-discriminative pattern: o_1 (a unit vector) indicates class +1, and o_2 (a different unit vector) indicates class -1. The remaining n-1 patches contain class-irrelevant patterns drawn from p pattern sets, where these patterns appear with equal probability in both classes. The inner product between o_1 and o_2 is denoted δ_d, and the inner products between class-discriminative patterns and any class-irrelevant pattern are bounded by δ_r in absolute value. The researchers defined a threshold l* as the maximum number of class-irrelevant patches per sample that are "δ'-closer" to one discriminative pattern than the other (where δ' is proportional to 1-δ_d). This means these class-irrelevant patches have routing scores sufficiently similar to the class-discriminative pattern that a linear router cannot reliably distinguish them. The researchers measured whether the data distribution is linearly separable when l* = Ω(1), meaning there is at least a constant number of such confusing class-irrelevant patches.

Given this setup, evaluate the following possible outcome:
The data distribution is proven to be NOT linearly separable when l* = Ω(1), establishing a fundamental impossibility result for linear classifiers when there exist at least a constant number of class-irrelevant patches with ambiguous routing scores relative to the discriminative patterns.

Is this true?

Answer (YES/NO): YES